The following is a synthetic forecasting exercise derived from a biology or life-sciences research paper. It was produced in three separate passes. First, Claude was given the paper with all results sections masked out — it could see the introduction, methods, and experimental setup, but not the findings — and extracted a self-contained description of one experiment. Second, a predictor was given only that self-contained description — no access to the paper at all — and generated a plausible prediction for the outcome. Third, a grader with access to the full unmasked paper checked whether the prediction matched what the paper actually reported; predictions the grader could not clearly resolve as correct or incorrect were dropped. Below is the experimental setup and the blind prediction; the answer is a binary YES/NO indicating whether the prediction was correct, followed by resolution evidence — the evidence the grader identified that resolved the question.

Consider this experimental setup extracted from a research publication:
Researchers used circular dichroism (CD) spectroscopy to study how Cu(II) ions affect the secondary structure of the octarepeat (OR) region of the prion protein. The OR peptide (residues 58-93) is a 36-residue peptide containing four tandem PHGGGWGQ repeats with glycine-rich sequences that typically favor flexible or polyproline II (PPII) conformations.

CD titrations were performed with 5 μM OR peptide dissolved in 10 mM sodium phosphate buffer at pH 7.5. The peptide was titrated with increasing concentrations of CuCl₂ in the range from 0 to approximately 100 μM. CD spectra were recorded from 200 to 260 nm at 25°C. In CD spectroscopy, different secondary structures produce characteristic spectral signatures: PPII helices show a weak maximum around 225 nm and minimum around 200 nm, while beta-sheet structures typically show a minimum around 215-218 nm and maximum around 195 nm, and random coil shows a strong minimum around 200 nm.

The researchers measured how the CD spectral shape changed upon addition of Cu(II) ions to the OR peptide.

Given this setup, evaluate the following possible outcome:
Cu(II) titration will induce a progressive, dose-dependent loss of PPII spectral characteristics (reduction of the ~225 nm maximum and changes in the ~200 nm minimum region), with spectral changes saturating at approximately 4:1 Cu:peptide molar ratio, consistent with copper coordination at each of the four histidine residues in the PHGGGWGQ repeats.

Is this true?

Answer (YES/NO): YES